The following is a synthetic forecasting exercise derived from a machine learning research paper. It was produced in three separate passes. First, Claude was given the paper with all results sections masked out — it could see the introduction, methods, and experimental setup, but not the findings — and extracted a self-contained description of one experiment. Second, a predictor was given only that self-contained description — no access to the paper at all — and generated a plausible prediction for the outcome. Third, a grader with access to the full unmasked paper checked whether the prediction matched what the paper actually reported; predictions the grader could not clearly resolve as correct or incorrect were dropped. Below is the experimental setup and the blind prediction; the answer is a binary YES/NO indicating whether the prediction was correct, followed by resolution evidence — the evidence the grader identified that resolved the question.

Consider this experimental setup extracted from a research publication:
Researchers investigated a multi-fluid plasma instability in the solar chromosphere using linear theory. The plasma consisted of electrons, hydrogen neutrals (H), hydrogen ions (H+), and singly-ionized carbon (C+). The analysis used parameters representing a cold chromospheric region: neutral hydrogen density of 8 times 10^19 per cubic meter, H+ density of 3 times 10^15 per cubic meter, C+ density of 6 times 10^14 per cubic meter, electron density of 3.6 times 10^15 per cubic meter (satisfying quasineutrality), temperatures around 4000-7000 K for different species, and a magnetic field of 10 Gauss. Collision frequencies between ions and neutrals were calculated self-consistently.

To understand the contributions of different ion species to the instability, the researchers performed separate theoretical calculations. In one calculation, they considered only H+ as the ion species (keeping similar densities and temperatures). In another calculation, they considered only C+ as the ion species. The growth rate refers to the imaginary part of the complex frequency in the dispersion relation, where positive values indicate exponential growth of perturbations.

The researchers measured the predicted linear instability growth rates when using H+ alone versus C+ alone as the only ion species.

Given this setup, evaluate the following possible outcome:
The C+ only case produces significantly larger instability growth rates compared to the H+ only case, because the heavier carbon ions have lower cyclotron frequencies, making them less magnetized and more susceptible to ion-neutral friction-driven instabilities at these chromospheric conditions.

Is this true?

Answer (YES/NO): YES